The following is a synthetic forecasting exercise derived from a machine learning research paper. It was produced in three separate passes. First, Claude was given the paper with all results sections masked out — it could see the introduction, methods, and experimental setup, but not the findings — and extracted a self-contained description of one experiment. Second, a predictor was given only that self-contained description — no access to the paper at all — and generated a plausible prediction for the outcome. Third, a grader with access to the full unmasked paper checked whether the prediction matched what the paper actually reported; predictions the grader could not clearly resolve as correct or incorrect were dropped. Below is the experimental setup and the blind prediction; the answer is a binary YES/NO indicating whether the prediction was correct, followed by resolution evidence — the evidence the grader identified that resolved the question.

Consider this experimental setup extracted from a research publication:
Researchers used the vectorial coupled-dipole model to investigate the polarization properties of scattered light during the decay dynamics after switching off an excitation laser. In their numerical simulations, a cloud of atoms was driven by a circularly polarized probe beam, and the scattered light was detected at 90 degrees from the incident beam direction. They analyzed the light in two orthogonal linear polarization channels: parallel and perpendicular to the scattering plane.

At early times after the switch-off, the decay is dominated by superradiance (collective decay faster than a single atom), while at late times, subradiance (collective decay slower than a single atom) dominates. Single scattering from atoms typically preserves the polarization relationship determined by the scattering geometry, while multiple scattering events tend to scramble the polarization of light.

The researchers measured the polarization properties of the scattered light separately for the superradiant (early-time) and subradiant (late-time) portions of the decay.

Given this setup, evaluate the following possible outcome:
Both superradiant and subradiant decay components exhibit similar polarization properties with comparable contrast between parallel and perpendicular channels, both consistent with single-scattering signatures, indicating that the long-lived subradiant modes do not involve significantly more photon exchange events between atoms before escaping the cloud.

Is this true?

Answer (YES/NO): NO